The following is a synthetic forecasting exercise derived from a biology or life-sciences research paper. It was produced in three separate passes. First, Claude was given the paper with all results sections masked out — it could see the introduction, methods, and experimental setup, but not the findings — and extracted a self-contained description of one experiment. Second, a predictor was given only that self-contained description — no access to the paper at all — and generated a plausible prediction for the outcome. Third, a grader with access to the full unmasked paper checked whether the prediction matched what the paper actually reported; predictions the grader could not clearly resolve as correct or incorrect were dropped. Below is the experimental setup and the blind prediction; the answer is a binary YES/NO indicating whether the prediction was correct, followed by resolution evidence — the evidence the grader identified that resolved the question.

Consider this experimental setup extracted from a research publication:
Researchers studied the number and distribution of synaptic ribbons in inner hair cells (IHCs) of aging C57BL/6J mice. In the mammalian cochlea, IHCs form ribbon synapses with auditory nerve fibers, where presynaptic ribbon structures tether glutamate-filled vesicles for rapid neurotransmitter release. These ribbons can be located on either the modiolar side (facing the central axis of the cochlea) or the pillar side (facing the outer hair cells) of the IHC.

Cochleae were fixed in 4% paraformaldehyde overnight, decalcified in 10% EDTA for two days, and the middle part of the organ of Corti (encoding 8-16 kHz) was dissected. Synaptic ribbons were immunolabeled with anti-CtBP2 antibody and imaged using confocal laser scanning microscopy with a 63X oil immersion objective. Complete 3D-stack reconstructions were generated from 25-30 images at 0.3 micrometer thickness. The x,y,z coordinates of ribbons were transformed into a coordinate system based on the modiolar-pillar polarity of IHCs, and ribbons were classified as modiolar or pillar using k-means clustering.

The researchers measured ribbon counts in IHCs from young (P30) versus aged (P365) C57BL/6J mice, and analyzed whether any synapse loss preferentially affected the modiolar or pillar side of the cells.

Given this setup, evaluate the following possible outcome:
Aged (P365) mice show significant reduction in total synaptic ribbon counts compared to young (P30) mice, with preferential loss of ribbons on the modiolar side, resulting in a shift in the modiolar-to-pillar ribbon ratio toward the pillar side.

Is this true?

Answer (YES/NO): YES